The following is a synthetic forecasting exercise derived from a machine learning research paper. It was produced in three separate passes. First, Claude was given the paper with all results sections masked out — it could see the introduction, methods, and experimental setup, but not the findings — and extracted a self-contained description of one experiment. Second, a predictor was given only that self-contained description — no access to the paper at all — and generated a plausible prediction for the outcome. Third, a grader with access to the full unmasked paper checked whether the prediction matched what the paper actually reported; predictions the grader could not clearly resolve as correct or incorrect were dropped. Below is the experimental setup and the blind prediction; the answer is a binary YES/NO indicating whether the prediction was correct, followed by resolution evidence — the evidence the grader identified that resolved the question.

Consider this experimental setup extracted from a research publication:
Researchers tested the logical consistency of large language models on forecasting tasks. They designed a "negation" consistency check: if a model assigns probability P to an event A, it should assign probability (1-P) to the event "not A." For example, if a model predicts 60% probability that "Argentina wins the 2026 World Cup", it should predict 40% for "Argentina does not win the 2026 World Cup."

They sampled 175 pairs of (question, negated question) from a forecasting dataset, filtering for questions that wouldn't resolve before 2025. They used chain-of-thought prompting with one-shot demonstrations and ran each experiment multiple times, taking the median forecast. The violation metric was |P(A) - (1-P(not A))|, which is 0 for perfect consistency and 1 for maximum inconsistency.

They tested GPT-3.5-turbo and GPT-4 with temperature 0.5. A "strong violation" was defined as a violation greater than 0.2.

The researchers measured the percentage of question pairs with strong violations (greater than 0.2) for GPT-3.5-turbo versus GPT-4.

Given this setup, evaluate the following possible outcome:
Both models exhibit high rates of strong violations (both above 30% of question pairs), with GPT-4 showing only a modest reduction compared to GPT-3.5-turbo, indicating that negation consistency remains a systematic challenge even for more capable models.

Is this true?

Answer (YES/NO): NO